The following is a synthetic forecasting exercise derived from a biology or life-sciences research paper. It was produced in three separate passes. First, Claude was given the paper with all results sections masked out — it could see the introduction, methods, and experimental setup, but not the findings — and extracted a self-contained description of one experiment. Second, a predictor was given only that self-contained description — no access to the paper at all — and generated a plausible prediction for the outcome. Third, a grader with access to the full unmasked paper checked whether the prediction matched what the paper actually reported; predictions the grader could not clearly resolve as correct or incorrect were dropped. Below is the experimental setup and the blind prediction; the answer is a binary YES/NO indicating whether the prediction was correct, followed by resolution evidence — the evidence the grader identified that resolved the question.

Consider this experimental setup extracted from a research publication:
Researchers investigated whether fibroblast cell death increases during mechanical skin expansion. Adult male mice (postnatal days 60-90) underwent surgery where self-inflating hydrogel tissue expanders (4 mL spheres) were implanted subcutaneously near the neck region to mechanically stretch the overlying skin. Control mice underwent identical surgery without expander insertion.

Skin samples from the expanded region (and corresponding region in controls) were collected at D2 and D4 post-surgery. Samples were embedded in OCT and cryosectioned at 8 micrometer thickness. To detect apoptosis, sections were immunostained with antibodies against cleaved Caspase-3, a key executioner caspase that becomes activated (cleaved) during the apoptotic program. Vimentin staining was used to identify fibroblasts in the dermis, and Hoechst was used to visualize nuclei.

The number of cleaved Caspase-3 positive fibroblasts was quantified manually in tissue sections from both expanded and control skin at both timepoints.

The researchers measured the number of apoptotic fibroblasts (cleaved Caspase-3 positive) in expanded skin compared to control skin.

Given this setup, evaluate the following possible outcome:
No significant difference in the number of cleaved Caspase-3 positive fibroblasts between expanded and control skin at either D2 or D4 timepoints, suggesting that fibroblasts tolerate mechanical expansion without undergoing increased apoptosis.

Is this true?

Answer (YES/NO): YES